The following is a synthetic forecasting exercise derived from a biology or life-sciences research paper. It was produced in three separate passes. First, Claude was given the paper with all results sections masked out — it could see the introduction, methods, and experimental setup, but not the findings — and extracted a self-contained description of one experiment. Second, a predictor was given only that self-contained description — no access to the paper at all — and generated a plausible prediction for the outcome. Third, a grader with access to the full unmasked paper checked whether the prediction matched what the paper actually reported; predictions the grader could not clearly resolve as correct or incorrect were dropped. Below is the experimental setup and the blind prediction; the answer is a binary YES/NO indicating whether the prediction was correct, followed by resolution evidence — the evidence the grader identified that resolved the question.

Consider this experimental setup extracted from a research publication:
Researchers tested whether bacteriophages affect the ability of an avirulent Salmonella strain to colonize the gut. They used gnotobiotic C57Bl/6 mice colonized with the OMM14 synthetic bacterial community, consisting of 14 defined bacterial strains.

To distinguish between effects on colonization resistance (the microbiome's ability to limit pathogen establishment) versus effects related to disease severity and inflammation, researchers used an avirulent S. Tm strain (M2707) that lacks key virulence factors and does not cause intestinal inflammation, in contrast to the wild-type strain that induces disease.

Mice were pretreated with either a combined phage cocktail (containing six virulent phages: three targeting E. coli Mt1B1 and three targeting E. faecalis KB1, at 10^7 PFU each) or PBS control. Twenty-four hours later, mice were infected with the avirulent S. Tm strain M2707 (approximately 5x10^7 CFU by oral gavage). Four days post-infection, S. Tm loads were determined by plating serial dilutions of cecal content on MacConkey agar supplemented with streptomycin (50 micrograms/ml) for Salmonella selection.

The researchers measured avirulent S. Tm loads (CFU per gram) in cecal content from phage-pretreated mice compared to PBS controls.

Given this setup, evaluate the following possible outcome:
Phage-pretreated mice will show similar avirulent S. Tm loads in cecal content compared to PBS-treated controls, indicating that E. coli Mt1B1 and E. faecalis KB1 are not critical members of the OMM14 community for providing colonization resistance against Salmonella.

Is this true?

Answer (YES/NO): NO